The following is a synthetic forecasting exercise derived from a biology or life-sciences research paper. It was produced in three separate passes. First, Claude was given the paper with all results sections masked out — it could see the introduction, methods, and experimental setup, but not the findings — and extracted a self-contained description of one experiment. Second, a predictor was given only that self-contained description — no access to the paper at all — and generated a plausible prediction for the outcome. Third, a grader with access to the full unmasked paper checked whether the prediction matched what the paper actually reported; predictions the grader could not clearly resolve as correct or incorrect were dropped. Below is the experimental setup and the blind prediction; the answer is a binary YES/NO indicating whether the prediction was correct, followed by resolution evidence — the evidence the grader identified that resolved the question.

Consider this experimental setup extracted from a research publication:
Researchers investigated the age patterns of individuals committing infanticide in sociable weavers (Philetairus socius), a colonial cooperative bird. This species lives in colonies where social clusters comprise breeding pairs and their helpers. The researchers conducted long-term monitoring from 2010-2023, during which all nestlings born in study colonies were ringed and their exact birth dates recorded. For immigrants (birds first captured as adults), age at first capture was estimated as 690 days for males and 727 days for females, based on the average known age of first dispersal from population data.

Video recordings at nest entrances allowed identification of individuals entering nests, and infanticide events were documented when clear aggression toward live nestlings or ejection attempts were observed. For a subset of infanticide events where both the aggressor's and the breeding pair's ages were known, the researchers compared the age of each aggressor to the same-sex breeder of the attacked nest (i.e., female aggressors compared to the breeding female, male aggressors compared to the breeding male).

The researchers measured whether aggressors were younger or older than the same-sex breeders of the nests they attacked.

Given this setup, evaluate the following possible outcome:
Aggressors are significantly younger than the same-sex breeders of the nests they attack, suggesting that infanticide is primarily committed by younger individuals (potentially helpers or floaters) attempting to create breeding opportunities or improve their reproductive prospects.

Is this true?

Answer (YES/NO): NO